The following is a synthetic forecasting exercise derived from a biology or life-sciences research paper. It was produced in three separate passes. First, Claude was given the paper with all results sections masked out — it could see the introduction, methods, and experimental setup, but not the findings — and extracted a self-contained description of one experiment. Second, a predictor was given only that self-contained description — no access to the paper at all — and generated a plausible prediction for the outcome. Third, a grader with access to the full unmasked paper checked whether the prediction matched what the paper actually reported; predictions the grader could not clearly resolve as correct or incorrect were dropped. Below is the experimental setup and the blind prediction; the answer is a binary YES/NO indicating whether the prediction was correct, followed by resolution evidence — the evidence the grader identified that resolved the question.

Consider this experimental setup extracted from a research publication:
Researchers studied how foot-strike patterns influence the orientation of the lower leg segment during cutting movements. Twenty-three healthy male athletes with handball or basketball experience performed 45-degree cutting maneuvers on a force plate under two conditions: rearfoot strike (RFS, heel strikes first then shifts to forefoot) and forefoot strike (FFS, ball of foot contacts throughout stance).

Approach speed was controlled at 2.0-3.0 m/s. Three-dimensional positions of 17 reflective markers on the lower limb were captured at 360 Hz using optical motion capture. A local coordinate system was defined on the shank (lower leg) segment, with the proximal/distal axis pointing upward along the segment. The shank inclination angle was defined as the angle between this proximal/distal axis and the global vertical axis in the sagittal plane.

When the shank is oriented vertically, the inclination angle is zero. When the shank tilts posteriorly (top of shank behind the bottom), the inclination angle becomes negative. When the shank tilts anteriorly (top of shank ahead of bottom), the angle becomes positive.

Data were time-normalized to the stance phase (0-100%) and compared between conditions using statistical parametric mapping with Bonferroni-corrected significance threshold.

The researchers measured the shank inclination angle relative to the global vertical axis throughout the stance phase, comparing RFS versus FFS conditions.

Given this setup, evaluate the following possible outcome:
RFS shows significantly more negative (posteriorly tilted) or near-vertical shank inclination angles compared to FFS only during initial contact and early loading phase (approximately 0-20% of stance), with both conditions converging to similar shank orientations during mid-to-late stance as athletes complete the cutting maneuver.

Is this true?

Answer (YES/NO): NO